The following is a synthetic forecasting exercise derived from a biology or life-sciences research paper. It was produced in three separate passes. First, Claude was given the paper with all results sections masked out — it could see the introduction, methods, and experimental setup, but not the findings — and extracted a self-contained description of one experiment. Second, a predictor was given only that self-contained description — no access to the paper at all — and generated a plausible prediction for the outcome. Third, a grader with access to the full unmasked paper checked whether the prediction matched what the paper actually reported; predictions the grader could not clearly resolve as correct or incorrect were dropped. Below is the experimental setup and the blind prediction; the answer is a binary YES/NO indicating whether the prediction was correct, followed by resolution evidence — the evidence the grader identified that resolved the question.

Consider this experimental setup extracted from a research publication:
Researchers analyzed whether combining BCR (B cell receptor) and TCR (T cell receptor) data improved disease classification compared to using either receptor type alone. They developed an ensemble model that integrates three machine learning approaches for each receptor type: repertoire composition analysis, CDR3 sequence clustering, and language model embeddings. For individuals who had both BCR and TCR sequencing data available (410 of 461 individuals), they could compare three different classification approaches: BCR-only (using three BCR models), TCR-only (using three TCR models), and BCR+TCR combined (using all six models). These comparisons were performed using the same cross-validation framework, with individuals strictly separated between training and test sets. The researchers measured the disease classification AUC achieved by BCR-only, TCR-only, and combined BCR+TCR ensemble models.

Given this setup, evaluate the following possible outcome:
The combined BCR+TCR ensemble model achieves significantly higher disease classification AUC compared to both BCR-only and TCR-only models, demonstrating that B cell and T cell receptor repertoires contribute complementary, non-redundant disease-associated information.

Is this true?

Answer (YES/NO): YES